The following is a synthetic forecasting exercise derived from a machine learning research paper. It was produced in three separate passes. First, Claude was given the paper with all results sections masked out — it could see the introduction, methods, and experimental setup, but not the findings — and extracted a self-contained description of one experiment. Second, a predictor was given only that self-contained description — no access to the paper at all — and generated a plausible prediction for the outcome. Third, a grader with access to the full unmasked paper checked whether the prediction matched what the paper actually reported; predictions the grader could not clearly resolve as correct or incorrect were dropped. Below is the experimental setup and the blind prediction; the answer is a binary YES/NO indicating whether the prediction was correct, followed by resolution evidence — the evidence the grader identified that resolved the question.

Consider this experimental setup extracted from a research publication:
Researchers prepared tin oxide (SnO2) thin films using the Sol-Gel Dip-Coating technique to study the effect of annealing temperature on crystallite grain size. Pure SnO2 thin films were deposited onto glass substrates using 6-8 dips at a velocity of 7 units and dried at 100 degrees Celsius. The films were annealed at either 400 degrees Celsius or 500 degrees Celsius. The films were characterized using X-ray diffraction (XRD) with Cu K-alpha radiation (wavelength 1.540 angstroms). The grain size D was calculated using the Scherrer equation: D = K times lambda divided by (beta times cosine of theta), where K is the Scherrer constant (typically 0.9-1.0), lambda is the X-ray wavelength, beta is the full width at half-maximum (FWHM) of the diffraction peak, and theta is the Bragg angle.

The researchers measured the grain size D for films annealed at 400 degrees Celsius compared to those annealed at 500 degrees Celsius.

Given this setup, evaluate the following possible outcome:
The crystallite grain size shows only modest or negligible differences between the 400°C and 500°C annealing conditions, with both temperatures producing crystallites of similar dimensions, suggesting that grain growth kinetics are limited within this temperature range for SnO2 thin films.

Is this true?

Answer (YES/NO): NO